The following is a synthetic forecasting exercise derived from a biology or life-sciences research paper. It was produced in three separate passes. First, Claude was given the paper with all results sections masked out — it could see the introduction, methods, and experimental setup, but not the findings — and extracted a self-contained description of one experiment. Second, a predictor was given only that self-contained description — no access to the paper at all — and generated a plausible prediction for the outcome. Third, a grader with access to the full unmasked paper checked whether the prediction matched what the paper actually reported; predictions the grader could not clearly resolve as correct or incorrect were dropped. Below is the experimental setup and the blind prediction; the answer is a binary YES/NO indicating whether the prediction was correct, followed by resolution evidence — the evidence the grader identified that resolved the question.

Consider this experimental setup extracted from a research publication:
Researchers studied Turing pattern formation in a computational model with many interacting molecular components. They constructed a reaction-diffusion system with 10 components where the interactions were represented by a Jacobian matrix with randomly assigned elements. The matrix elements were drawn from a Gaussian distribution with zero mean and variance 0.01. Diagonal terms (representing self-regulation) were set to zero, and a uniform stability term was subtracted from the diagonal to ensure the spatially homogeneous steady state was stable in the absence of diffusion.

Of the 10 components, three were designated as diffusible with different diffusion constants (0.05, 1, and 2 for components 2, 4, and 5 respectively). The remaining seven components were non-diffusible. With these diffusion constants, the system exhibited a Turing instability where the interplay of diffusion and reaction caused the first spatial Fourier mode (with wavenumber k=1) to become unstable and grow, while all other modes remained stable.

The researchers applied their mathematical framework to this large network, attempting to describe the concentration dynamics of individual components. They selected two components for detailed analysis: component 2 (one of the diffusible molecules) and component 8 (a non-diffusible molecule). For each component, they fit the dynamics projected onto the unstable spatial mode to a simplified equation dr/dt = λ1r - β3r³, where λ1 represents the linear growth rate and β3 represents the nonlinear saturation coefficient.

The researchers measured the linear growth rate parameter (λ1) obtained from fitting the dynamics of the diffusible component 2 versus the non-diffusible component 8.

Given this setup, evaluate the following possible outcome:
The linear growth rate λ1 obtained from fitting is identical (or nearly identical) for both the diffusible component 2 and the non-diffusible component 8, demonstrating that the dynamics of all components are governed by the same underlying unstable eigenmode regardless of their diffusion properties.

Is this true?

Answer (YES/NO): YES